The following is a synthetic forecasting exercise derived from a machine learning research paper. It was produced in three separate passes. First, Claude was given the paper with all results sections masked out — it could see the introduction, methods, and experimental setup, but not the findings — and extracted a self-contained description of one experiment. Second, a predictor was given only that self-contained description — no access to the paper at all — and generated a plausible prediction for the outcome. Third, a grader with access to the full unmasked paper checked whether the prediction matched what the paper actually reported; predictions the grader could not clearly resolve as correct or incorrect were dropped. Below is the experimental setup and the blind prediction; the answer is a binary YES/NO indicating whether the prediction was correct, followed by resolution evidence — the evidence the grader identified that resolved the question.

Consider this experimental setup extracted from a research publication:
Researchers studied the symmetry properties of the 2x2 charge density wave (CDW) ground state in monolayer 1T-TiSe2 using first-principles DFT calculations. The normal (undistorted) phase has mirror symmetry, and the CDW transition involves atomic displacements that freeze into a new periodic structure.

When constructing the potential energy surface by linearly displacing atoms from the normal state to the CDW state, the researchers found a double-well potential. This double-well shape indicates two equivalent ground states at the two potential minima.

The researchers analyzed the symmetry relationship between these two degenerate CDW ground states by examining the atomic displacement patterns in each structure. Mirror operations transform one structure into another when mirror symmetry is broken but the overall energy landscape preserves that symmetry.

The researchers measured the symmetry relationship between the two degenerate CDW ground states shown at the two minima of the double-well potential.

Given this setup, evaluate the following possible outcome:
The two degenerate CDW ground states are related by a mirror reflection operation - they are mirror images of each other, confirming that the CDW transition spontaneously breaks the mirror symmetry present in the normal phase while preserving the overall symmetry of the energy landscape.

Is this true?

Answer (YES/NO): YES